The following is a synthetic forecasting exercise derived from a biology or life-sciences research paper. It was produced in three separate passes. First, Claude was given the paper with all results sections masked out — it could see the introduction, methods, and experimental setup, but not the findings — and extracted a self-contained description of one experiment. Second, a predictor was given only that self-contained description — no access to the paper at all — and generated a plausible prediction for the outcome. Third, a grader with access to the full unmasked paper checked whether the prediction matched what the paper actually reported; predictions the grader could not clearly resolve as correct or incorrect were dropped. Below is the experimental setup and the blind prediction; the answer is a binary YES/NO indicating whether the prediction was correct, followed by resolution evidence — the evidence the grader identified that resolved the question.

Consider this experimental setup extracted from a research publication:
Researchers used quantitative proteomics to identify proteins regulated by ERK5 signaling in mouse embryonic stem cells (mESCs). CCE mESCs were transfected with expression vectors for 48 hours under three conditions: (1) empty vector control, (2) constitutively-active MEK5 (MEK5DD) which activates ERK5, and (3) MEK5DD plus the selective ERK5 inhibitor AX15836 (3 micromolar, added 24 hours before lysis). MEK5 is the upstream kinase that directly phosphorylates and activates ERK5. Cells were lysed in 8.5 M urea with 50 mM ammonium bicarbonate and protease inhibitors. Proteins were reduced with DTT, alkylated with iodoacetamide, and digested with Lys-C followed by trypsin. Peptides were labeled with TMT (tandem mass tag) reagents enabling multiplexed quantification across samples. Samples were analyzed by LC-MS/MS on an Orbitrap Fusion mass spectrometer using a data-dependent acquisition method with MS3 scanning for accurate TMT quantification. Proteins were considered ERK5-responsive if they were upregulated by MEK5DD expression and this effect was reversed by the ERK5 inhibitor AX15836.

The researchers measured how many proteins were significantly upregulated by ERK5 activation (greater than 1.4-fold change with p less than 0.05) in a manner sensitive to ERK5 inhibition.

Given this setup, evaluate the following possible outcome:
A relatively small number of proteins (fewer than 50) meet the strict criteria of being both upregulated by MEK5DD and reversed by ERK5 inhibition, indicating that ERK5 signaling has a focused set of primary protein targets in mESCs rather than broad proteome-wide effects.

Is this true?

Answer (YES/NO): NO